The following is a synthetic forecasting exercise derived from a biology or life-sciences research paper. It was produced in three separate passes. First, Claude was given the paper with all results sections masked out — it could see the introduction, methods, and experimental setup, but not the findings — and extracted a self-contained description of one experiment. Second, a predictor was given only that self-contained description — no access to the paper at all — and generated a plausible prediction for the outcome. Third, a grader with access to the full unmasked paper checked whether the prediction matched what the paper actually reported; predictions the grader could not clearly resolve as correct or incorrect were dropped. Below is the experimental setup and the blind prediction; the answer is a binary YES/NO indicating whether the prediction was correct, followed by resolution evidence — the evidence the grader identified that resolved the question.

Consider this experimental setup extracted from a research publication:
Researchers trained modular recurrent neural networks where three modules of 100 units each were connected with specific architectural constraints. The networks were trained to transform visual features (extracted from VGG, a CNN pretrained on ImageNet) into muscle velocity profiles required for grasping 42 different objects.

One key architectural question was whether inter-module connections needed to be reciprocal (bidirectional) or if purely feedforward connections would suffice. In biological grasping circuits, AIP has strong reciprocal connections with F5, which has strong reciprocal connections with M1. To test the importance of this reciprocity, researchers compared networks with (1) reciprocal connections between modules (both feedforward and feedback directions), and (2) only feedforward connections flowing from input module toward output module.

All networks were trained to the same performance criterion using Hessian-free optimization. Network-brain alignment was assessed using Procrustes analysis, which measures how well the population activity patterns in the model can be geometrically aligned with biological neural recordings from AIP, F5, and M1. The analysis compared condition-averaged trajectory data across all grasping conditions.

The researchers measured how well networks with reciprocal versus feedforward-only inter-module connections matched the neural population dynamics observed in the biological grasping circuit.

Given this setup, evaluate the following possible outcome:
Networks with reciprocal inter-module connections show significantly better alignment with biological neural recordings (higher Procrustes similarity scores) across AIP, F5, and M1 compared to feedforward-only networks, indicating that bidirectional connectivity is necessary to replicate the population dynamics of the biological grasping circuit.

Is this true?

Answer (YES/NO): NO